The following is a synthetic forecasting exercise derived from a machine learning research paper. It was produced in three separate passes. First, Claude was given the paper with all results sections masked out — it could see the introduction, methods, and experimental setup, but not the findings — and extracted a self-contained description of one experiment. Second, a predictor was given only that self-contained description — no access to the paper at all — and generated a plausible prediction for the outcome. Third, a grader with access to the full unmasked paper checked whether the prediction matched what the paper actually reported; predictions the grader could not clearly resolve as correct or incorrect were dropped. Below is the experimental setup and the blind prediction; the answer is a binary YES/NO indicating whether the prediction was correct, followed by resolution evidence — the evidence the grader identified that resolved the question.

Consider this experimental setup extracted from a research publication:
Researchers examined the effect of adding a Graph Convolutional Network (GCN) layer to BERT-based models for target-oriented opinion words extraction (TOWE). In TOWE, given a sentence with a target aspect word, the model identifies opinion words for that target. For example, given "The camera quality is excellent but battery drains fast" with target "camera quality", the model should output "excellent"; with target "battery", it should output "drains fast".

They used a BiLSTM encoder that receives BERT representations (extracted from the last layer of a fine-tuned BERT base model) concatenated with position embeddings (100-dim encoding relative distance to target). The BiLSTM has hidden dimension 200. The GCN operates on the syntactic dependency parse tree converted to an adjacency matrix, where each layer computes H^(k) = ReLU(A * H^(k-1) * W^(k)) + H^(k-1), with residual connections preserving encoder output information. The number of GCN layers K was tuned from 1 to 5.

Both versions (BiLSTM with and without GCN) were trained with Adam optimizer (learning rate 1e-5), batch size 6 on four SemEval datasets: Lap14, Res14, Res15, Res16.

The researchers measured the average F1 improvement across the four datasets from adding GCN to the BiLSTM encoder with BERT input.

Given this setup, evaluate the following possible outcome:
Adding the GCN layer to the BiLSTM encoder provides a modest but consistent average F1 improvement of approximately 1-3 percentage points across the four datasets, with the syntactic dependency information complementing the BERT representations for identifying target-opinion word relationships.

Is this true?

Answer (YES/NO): NO